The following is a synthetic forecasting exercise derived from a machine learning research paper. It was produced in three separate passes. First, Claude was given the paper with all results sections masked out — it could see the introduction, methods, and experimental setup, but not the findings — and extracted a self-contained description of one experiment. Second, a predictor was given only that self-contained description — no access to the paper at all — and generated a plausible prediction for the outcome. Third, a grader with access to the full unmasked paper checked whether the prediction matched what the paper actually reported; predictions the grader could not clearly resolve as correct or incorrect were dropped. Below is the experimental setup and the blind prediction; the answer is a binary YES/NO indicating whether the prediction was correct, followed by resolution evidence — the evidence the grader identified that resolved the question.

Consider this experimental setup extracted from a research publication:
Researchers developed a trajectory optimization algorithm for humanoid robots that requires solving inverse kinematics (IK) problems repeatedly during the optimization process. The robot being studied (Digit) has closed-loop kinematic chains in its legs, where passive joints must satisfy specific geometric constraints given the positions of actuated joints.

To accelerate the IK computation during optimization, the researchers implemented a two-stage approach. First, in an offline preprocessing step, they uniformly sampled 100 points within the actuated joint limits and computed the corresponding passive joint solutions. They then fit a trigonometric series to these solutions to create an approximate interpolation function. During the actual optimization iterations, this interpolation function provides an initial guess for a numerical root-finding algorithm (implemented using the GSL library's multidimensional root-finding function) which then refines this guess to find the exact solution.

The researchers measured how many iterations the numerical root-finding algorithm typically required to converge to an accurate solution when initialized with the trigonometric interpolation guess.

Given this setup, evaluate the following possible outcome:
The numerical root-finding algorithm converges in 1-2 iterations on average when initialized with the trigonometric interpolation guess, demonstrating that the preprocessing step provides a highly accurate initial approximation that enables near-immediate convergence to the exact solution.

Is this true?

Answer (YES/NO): NO